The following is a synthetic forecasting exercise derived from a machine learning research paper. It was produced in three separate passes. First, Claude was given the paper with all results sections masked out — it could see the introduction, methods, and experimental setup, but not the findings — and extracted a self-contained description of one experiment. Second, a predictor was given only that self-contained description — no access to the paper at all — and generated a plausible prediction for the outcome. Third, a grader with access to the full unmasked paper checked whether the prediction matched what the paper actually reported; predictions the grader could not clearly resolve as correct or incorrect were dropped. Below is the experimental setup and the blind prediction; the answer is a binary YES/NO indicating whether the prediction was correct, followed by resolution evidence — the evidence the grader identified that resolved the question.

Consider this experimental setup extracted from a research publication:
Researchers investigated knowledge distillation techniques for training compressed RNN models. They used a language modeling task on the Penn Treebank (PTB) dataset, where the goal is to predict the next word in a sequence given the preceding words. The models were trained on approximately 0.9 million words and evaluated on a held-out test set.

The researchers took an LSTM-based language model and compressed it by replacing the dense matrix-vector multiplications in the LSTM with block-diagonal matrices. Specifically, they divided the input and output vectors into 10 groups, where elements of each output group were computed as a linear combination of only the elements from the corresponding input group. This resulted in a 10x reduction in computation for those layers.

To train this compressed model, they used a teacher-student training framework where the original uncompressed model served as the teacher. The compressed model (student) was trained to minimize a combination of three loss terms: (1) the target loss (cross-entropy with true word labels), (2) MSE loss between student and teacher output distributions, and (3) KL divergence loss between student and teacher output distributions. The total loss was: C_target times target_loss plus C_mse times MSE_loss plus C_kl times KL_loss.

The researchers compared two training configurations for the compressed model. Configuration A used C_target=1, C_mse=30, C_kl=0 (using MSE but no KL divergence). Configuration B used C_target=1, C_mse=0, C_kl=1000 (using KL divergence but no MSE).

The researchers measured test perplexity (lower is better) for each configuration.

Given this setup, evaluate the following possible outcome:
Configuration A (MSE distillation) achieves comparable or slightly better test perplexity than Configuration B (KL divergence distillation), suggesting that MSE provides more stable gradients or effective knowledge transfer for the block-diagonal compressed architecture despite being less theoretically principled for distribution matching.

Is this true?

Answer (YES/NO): NO